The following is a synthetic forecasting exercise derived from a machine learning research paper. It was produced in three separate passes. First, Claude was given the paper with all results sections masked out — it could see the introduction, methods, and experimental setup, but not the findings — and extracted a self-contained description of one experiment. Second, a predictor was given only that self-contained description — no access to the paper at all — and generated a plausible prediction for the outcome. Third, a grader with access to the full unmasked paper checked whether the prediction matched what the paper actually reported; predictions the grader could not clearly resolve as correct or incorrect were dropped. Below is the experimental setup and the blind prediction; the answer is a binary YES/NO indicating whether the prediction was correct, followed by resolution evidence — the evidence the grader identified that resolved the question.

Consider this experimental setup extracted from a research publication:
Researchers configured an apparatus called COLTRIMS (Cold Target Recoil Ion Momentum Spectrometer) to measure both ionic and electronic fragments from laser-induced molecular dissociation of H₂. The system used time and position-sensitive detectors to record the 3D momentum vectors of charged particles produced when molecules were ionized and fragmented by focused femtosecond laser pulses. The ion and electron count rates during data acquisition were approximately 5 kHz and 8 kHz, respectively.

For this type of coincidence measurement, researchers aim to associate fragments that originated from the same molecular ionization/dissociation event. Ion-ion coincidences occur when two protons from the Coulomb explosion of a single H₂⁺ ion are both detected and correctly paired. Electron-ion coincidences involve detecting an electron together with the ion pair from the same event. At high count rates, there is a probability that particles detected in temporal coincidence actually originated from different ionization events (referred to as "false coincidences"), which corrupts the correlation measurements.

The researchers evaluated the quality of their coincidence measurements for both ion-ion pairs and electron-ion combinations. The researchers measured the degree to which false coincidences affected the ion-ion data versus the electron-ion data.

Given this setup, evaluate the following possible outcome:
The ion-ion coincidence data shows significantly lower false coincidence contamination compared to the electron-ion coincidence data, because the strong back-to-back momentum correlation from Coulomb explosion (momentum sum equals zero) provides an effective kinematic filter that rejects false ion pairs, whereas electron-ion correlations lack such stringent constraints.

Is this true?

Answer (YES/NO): YES